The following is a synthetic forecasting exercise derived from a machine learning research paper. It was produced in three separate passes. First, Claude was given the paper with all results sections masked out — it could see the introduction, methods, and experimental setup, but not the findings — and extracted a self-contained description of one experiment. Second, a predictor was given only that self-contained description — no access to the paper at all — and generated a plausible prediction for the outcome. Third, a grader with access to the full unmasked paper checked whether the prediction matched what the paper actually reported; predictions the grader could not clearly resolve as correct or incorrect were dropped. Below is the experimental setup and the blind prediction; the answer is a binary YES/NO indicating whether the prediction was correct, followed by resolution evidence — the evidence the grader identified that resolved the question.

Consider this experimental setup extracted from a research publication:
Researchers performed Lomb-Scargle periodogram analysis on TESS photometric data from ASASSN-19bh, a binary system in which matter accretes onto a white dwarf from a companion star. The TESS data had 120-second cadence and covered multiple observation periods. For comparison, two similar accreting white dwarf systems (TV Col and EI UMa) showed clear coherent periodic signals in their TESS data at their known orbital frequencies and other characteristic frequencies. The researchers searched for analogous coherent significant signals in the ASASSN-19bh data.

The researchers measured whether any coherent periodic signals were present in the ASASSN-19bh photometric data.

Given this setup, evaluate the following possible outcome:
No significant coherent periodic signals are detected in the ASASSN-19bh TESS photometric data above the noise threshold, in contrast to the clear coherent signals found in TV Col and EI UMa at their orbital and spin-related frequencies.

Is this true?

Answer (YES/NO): YES